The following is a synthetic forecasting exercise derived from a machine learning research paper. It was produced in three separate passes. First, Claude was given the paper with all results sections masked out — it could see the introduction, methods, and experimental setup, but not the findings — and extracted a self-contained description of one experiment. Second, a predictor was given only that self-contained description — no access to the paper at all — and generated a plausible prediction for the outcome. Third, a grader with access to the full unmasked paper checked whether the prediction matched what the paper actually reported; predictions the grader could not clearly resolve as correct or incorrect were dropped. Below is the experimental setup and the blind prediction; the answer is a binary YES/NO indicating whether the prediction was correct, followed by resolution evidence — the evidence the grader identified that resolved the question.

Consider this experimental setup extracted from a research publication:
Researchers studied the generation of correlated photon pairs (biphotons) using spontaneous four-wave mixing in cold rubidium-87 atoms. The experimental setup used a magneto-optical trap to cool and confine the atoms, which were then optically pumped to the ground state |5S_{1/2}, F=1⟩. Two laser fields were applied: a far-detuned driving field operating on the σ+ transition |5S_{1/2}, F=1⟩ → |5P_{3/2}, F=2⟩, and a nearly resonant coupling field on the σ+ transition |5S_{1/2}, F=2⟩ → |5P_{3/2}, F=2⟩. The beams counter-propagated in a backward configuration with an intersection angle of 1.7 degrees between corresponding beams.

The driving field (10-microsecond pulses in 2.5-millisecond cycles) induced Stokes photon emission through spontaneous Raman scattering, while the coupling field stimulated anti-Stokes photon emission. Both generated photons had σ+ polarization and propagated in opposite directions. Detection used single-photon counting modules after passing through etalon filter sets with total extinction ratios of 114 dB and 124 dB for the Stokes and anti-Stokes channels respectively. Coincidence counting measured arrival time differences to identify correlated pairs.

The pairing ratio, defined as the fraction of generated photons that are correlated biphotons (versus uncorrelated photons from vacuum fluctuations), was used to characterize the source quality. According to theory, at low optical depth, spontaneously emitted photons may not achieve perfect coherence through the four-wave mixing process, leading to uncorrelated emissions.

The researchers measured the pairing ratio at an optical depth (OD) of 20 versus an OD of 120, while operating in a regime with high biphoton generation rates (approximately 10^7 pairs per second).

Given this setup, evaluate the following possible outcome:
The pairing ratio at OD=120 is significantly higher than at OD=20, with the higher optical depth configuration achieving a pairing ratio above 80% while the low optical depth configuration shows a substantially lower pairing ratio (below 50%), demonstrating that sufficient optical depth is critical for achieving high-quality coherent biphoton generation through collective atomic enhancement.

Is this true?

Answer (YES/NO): NO